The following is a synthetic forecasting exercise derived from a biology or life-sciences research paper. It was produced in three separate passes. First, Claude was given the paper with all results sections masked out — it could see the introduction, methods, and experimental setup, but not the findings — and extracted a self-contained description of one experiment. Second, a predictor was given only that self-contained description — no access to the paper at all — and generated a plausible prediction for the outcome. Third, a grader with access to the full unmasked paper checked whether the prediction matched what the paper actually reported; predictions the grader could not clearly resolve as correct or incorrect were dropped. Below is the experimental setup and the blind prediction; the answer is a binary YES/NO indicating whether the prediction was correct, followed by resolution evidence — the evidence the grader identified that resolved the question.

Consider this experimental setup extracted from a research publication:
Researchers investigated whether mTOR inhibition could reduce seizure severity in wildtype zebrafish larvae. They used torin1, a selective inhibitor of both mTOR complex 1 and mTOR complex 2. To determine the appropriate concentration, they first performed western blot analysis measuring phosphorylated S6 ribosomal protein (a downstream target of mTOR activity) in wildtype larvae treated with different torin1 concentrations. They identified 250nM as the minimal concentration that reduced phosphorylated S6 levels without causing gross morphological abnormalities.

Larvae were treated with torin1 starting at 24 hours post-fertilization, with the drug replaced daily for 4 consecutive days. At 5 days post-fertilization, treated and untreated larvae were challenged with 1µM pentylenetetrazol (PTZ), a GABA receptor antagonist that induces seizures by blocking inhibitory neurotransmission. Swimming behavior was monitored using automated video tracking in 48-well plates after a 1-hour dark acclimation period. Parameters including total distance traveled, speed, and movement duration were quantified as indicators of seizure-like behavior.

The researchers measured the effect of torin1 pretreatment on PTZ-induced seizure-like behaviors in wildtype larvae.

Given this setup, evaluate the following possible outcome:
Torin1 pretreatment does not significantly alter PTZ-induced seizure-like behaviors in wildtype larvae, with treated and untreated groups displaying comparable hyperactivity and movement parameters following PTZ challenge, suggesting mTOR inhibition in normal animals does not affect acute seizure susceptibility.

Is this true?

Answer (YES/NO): NO